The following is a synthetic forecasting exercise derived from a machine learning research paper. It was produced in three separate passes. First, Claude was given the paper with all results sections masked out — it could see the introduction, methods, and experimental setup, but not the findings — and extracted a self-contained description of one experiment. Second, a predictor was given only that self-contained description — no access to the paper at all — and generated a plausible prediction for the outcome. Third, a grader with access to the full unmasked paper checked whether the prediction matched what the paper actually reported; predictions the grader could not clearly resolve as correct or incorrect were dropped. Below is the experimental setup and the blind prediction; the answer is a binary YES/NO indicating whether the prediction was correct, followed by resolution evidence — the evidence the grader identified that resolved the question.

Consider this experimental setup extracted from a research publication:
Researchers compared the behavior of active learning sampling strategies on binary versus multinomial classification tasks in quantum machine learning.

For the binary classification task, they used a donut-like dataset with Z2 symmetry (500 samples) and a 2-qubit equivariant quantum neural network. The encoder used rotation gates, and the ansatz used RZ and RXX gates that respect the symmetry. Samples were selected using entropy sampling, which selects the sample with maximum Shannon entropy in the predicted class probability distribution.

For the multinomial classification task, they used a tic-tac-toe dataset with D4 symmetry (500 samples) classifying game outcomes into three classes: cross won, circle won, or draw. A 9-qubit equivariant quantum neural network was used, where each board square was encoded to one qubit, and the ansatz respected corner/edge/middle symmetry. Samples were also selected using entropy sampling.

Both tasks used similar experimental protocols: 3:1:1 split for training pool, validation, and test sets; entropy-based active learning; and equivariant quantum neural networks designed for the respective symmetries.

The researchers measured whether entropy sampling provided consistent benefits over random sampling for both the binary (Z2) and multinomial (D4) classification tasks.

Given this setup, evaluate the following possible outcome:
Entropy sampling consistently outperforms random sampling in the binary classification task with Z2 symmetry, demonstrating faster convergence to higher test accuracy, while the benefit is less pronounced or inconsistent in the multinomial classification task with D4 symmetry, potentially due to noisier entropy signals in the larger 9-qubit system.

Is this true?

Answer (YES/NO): NO